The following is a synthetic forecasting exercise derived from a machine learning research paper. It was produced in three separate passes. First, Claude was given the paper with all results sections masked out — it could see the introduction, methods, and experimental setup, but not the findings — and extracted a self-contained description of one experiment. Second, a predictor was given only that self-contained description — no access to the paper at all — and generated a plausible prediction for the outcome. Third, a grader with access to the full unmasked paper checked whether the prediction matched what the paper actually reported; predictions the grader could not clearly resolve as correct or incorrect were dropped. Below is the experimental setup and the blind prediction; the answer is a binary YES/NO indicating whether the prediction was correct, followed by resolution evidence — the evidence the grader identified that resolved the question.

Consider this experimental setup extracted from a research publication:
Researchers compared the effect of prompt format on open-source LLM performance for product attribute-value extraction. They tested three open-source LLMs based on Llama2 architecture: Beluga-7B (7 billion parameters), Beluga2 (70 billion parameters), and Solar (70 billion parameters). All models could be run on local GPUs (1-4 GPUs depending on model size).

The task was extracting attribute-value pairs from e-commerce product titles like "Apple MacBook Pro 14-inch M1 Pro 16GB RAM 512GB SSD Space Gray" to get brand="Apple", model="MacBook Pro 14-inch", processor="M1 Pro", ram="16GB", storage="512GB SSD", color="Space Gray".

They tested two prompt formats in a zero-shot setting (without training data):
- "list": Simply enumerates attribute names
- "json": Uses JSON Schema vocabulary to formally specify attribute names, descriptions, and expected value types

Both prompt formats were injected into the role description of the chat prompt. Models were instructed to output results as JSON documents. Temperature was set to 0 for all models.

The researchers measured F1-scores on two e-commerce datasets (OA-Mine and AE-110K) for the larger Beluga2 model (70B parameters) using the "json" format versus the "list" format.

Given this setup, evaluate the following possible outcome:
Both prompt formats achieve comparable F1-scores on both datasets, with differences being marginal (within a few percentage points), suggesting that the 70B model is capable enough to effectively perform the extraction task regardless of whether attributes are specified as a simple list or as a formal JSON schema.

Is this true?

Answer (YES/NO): NO